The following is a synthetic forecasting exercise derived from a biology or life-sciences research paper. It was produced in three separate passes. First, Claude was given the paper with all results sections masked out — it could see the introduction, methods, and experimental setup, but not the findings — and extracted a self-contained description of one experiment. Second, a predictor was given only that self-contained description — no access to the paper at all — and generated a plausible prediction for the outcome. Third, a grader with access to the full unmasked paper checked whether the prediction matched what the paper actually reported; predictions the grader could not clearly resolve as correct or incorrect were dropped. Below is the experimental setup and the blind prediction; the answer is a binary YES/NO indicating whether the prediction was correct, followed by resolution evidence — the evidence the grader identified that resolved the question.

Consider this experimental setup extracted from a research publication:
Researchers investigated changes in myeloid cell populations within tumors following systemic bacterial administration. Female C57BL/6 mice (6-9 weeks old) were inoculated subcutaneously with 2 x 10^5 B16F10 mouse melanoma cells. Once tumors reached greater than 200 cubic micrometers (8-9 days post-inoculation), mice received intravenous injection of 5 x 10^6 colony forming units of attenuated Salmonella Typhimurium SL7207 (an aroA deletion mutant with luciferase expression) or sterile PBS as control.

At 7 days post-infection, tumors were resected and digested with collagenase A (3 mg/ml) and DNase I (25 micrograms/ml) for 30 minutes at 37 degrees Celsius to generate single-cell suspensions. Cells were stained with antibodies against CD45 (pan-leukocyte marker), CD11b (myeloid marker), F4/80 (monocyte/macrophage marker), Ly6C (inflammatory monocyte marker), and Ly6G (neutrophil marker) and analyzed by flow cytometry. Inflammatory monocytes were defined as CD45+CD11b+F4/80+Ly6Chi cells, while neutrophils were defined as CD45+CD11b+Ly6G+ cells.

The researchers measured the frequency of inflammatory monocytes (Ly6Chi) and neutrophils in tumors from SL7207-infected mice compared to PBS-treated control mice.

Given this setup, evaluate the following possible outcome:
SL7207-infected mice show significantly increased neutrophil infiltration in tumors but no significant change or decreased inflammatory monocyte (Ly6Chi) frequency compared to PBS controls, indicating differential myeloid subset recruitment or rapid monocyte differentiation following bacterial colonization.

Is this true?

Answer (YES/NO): NO